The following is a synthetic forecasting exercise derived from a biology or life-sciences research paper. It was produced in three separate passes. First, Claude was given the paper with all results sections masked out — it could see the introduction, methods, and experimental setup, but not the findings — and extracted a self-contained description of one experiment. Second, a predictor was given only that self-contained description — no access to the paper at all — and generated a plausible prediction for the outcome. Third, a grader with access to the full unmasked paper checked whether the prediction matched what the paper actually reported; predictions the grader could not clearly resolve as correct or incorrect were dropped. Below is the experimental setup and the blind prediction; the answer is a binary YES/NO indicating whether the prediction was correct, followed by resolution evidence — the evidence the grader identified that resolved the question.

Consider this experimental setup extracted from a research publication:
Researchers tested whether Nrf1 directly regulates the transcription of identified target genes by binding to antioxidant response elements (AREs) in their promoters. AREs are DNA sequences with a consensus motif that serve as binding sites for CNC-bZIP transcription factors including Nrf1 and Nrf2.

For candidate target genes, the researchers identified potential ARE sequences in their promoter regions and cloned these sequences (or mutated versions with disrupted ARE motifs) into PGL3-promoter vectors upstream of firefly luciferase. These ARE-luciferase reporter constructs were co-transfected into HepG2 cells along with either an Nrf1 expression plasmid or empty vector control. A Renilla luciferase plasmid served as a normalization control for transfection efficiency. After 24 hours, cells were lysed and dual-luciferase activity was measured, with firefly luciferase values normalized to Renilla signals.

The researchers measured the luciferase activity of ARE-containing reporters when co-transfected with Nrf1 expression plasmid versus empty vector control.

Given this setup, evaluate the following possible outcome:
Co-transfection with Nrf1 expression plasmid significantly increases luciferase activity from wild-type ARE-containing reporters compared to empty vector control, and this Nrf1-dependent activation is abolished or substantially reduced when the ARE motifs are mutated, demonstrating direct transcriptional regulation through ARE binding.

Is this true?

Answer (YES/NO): YES